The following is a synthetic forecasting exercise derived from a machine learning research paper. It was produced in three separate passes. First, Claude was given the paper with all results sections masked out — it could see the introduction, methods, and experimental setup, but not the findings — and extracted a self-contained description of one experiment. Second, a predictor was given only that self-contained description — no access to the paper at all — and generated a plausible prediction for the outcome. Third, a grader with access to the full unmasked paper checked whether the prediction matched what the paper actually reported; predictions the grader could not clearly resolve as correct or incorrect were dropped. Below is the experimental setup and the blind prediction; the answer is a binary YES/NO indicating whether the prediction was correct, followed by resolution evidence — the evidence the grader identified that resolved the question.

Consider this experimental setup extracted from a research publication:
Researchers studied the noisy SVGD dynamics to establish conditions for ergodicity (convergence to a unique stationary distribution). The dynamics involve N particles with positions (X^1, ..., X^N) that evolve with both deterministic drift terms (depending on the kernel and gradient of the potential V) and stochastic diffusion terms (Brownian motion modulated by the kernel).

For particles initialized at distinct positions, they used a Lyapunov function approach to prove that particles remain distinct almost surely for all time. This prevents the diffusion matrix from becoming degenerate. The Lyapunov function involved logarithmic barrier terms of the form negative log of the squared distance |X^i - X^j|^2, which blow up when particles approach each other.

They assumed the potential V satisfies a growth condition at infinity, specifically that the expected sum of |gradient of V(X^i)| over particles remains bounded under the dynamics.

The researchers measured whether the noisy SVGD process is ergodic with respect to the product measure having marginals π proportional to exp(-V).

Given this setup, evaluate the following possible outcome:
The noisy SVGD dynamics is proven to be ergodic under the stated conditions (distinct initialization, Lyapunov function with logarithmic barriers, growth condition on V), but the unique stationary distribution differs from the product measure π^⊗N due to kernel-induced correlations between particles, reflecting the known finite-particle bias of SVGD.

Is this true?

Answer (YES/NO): NO